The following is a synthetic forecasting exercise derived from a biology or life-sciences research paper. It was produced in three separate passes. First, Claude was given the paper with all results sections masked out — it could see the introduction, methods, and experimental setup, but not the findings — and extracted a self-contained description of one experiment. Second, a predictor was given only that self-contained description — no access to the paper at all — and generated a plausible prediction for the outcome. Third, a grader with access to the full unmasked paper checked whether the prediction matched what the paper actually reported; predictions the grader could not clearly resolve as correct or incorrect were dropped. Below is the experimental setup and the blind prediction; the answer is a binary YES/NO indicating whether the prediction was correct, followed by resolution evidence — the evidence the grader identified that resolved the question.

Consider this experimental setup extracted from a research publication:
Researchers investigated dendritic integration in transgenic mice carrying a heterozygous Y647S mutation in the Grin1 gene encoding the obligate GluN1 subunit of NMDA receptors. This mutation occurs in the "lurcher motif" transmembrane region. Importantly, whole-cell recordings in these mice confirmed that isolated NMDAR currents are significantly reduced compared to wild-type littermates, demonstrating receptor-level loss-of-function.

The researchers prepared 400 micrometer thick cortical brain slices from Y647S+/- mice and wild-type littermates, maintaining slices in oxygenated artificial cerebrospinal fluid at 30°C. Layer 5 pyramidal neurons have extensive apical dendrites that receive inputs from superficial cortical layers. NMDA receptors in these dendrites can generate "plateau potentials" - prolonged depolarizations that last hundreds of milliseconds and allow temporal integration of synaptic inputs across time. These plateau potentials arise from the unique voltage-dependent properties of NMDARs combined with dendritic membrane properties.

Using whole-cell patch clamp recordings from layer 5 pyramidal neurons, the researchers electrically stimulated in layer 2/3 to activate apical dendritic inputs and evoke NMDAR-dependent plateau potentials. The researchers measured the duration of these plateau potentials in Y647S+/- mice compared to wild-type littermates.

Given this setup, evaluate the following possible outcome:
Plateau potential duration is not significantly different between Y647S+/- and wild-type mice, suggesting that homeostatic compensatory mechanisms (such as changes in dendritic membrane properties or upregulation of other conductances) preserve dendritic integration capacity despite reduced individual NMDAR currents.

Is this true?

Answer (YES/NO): NO